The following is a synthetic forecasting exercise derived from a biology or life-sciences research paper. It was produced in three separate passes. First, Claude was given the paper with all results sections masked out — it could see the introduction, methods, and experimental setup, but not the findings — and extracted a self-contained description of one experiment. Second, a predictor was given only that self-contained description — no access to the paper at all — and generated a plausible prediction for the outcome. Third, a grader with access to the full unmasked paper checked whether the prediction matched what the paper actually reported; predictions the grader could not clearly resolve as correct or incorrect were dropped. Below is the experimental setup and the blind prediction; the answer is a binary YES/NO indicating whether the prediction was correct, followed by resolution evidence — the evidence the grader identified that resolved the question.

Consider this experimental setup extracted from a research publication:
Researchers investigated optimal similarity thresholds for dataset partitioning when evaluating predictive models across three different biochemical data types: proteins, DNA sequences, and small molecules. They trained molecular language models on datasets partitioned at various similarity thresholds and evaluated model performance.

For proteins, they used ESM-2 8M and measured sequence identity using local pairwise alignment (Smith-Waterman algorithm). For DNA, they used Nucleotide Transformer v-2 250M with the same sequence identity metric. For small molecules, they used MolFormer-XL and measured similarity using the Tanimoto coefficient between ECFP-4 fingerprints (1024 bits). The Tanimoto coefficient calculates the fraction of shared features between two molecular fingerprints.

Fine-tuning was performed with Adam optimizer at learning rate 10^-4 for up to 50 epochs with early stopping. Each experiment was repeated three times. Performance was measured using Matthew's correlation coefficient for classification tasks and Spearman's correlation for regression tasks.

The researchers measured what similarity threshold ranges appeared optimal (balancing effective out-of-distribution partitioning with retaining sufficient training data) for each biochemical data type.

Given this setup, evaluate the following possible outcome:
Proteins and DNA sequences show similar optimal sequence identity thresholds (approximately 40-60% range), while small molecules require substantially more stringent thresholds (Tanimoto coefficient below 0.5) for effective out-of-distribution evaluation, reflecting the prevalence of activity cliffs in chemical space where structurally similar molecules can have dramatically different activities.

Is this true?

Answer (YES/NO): NO